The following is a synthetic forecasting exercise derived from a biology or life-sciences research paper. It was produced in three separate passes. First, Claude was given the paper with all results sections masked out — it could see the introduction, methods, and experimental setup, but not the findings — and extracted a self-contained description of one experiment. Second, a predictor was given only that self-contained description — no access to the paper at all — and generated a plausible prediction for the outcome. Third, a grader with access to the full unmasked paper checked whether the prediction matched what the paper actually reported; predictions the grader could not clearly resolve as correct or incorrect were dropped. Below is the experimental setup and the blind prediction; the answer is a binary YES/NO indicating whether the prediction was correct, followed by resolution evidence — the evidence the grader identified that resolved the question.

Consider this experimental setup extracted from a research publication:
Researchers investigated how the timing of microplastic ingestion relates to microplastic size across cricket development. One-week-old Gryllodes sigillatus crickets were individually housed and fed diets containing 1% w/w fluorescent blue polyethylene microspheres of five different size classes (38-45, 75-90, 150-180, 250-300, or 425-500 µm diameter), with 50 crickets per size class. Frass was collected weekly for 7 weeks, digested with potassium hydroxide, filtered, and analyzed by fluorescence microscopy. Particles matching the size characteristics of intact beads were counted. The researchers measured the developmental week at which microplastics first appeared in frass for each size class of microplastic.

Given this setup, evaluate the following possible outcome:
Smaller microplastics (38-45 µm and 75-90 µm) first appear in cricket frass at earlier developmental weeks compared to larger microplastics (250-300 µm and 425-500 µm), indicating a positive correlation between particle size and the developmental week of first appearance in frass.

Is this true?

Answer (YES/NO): YES